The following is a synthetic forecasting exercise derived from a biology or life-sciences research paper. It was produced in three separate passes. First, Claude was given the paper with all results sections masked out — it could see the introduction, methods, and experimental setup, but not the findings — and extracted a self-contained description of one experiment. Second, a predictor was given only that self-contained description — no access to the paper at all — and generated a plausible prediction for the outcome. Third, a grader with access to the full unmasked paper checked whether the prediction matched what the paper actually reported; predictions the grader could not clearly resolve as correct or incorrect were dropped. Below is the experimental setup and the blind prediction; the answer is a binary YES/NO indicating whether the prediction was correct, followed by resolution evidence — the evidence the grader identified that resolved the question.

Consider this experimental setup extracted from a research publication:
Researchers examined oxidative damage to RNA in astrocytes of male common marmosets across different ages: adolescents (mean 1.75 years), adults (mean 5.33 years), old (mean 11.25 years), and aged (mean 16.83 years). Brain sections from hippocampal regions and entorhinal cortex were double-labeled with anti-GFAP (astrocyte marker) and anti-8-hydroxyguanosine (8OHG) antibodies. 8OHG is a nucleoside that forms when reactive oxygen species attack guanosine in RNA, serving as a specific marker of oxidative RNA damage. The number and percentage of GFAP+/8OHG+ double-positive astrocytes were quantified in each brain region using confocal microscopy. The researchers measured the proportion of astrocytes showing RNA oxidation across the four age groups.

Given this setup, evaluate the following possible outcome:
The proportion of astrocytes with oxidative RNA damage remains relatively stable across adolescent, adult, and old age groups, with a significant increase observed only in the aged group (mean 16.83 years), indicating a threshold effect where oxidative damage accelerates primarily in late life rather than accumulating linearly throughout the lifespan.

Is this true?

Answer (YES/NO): NO